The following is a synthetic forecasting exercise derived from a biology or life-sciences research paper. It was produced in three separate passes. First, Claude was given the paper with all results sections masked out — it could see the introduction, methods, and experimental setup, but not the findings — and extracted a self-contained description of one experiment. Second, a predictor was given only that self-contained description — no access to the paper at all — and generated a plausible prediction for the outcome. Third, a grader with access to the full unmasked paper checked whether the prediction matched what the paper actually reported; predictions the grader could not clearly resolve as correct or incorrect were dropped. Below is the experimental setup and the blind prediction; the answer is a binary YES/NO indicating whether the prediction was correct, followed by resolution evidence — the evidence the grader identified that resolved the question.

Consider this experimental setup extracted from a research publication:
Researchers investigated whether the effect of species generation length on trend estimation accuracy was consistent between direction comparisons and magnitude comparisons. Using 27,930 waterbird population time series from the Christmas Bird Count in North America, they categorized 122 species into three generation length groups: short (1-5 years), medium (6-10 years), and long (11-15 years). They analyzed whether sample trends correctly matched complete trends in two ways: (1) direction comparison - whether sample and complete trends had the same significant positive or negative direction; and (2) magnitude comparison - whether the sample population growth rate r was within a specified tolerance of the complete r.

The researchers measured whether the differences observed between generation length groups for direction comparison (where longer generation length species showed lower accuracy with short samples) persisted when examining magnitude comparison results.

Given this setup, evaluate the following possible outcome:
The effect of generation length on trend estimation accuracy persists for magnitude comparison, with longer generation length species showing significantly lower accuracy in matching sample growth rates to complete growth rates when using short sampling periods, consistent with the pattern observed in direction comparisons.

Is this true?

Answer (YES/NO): NO